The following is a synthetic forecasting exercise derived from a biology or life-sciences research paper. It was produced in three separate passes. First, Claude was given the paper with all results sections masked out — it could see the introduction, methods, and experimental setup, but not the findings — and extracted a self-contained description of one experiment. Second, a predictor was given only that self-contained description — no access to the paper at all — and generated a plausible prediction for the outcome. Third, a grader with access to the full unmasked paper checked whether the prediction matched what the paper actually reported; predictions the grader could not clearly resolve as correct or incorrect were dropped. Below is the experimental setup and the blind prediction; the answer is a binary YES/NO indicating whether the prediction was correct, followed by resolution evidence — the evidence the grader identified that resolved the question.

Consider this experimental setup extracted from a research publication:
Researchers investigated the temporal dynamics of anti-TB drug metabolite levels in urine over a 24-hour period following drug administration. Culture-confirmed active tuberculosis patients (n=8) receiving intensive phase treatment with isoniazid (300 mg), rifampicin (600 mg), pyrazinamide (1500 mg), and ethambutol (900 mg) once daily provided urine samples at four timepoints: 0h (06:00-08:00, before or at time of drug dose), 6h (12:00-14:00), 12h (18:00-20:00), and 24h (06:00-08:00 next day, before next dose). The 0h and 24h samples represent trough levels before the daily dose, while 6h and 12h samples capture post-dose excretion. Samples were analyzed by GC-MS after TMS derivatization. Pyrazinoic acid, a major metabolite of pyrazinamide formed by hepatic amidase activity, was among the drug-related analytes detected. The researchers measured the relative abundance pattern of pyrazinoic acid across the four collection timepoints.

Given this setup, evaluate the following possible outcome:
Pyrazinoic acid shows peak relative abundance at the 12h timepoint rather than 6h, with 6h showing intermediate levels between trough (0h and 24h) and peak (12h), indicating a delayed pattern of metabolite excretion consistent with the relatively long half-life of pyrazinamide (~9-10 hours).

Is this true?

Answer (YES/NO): NO